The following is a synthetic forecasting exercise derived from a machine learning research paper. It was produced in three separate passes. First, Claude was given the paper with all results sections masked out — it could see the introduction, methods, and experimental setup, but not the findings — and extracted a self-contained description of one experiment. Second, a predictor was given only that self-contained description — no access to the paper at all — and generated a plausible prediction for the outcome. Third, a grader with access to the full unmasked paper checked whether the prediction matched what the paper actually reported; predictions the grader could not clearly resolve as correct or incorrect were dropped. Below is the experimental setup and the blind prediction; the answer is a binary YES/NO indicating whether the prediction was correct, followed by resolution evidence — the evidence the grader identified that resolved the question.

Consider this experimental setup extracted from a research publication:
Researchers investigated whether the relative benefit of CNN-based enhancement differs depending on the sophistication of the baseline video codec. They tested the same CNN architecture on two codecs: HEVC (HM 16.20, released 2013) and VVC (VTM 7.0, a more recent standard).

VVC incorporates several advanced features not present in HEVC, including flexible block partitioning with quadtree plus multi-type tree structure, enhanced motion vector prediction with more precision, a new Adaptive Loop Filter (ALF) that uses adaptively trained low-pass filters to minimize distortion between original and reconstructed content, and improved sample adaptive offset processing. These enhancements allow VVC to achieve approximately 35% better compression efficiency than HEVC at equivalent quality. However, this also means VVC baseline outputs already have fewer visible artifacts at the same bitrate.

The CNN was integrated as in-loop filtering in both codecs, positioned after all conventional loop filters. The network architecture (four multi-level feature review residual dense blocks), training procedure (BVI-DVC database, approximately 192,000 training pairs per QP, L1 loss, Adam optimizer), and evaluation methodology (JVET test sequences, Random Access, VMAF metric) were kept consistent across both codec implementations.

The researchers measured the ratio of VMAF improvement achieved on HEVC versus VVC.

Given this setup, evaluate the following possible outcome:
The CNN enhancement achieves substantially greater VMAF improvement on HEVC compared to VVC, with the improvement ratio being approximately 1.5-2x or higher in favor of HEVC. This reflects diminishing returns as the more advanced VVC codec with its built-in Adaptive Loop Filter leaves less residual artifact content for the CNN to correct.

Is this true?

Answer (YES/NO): YES